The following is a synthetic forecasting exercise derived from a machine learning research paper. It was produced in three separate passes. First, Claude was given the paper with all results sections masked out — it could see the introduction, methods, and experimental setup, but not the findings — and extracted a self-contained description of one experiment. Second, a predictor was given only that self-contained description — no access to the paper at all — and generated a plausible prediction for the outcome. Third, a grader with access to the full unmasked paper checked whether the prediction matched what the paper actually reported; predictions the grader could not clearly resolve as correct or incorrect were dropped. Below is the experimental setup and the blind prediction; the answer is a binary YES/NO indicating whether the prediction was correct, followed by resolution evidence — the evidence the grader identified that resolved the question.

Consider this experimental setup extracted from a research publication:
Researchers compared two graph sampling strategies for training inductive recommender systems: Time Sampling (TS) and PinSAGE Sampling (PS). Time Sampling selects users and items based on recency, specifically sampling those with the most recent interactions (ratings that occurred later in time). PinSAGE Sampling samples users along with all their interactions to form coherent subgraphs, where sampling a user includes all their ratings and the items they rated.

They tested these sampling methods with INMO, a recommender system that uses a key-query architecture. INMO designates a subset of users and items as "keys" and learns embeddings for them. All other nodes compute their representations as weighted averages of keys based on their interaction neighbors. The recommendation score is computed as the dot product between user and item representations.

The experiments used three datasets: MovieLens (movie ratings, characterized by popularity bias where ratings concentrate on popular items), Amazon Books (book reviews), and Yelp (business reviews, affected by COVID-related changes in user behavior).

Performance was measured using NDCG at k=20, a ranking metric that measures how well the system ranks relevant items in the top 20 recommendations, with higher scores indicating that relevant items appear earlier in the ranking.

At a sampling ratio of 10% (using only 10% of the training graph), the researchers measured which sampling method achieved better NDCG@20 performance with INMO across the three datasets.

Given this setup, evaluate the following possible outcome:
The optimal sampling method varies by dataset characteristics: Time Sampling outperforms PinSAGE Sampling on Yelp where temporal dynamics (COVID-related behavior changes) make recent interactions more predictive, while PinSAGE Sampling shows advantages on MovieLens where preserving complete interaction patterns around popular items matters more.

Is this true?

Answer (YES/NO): NO